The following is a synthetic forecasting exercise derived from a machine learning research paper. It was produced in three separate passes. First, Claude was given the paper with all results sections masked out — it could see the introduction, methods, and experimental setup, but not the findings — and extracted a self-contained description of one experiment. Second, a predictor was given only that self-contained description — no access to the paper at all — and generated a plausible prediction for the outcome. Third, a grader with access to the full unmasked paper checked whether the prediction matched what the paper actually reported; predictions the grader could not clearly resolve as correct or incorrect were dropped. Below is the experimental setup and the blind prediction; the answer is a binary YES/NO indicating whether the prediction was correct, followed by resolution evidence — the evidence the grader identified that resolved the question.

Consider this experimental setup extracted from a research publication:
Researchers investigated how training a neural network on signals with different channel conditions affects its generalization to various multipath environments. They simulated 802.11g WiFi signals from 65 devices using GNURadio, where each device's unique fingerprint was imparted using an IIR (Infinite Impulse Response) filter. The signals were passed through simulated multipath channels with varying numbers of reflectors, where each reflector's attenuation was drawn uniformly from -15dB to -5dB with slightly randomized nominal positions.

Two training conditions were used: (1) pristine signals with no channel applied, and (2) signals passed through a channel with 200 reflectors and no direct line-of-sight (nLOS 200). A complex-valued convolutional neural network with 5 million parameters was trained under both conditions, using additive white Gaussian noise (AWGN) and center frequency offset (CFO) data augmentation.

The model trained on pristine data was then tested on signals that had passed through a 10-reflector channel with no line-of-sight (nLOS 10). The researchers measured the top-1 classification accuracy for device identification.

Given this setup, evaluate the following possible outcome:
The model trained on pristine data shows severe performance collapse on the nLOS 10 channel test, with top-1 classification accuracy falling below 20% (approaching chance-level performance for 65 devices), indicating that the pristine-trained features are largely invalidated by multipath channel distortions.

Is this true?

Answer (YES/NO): YES